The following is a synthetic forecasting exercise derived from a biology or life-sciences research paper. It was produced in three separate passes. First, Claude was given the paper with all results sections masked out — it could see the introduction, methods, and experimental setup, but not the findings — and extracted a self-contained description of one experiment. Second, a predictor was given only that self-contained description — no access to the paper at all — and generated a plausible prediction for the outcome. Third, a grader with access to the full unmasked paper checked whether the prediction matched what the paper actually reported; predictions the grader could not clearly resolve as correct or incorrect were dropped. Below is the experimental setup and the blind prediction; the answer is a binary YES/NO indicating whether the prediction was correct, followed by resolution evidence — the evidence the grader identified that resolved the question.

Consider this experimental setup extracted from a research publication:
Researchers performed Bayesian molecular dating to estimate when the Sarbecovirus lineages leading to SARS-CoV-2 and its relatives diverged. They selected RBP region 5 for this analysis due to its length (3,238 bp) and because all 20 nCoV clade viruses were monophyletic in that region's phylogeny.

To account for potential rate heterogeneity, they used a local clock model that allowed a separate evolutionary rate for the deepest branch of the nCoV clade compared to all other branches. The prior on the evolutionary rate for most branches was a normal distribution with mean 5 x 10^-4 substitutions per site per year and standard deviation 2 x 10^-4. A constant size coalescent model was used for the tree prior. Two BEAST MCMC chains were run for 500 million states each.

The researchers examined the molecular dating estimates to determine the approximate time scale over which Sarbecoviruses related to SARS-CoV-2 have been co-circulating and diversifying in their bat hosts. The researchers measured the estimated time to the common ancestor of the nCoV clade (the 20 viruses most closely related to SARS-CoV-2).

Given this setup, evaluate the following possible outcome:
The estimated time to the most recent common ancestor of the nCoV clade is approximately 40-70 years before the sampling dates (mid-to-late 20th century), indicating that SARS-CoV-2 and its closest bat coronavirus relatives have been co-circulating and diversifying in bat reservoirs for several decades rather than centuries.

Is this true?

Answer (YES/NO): NO